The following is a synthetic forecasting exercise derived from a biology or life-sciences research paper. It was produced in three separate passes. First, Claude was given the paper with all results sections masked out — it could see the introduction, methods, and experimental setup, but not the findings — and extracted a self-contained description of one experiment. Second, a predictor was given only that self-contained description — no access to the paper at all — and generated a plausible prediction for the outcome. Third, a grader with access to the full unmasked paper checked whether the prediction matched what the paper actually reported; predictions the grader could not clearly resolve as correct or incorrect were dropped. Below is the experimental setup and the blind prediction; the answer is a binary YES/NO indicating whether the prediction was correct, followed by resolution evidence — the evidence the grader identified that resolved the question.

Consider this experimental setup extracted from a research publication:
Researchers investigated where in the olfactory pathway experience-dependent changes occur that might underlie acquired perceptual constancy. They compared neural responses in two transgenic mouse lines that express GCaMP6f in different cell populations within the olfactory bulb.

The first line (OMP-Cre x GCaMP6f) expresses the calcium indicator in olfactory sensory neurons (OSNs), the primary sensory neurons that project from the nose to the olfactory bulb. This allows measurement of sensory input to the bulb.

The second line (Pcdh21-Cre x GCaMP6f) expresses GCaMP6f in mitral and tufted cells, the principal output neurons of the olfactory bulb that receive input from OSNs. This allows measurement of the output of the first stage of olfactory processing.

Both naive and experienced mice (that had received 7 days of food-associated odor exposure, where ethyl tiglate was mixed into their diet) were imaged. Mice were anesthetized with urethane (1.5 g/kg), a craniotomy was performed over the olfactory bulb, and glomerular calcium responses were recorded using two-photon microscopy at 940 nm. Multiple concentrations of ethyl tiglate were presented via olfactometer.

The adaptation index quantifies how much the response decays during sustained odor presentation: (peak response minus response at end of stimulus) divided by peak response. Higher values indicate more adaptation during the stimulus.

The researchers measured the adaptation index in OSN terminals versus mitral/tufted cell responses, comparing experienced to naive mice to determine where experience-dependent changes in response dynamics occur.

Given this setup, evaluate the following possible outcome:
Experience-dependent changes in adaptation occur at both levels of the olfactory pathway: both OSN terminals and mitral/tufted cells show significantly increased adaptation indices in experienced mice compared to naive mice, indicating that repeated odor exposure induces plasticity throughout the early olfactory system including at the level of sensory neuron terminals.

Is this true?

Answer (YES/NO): NO